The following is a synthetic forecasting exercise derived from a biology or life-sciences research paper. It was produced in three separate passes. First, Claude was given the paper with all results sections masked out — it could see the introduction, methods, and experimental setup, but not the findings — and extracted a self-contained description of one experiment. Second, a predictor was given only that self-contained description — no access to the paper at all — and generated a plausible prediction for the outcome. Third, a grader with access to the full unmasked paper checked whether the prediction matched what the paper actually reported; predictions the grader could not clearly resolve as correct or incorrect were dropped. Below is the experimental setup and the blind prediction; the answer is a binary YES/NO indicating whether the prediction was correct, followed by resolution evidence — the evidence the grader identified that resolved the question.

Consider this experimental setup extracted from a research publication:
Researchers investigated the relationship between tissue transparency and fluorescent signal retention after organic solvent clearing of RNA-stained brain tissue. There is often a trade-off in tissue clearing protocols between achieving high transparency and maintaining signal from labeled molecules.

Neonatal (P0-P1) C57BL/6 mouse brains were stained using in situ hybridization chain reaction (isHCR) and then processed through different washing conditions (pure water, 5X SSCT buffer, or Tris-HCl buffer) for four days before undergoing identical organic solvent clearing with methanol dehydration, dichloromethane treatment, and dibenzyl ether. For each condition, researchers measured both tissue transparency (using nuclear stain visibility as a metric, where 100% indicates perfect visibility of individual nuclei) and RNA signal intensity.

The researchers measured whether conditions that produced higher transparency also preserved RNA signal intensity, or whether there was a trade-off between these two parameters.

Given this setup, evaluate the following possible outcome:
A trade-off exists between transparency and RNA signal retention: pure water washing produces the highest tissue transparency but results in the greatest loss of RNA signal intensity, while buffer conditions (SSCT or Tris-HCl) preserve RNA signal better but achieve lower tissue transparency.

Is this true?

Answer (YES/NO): NO